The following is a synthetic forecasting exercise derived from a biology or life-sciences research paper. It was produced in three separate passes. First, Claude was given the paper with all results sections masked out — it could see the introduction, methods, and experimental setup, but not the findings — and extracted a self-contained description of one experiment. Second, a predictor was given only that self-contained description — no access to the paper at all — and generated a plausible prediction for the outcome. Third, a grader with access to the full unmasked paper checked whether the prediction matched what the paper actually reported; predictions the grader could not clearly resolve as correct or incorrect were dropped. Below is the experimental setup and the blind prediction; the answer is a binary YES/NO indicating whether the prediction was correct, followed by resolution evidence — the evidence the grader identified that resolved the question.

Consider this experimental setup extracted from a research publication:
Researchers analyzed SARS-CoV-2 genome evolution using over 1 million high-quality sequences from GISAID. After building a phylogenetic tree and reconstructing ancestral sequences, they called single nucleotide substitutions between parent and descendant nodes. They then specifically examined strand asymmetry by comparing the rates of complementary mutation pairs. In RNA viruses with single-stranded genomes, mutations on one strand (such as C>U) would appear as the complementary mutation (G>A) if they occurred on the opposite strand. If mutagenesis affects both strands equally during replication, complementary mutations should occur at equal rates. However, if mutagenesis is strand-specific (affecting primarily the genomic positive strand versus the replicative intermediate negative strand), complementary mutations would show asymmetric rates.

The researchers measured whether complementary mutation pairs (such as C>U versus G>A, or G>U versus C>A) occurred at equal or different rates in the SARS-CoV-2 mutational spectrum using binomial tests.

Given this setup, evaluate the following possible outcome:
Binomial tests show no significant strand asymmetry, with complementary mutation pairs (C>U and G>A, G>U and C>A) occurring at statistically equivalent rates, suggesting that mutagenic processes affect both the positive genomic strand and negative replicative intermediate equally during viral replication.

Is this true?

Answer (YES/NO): NO